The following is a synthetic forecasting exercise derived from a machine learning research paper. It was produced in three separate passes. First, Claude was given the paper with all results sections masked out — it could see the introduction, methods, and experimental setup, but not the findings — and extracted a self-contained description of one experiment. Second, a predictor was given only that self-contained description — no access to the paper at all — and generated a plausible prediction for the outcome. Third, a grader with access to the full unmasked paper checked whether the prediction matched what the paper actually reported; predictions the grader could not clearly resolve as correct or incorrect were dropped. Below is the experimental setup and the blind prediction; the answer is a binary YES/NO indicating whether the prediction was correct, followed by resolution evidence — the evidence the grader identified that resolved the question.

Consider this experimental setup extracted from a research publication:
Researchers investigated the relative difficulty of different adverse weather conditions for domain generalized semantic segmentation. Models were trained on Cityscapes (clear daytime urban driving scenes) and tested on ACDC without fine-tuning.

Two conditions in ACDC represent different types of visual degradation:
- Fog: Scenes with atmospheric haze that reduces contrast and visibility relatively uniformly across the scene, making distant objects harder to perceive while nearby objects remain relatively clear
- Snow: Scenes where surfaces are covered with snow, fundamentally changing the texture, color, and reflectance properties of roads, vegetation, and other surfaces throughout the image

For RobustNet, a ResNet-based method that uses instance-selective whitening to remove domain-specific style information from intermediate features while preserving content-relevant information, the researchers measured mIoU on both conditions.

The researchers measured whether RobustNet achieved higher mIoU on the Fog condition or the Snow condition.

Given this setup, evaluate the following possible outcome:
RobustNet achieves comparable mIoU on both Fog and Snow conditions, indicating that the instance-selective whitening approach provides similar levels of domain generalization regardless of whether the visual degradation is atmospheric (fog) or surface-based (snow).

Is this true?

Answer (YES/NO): NO